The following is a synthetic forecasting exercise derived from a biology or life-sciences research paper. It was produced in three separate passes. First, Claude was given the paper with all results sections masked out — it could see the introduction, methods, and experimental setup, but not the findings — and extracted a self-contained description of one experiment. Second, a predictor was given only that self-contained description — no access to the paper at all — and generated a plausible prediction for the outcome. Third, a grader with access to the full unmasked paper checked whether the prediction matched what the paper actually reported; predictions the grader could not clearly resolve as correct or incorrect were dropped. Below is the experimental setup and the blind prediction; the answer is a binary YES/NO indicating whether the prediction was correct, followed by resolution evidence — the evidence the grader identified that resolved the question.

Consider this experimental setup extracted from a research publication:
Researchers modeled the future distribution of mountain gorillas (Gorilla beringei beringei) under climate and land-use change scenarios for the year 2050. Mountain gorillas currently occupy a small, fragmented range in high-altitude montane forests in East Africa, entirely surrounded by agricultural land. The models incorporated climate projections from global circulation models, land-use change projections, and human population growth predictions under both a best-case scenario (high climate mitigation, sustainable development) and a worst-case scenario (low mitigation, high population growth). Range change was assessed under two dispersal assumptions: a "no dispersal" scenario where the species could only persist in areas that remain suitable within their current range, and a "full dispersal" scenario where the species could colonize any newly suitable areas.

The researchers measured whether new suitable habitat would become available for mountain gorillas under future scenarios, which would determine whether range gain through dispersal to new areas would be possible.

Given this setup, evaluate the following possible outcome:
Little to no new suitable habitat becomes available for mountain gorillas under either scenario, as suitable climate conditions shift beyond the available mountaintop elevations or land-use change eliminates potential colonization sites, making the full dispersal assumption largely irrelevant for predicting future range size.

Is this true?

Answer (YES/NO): YES